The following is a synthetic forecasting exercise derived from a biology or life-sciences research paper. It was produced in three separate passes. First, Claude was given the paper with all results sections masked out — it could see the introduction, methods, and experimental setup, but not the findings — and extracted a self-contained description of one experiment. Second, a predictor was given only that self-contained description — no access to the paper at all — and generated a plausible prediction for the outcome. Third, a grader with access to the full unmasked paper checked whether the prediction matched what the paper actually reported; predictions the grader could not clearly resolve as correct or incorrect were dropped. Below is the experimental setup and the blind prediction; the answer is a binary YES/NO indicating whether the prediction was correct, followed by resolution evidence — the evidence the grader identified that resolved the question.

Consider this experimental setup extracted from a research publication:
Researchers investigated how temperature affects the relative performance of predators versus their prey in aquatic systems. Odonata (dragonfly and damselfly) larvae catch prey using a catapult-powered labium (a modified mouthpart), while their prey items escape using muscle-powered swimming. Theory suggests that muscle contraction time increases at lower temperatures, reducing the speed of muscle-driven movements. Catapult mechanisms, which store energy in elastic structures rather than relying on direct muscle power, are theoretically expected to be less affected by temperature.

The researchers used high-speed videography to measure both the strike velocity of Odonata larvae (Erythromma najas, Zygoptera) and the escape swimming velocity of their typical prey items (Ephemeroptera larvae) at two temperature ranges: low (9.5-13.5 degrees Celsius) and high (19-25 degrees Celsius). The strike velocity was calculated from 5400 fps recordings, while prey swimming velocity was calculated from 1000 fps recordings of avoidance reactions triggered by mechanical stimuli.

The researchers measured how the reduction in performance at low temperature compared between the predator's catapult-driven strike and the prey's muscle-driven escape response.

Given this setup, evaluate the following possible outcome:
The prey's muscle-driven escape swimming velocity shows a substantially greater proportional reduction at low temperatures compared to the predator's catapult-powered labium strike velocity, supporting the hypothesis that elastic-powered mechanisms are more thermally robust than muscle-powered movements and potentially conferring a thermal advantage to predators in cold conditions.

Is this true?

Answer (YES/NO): YES